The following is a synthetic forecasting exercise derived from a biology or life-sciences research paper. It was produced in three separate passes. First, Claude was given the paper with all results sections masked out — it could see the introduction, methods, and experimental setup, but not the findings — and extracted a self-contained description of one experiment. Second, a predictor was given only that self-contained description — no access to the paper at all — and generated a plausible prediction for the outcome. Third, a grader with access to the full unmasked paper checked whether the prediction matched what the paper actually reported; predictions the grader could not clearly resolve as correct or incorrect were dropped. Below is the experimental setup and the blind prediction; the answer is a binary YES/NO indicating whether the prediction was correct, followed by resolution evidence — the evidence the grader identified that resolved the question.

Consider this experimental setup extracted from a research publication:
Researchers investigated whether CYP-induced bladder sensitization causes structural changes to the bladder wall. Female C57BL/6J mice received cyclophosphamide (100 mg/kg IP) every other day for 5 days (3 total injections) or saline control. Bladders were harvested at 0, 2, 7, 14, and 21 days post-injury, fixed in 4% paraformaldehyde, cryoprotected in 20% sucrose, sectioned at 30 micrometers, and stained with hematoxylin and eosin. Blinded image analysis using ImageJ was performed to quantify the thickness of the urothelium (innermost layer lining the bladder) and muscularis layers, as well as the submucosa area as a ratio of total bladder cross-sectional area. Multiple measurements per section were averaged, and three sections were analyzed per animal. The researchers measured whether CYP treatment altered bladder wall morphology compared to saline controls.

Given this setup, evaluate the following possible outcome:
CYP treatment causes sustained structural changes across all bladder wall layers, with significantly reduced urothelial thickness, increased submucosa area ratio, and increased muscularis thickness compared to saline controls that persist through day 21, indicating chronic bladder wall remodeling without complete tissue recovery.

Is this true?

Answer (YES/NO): NO